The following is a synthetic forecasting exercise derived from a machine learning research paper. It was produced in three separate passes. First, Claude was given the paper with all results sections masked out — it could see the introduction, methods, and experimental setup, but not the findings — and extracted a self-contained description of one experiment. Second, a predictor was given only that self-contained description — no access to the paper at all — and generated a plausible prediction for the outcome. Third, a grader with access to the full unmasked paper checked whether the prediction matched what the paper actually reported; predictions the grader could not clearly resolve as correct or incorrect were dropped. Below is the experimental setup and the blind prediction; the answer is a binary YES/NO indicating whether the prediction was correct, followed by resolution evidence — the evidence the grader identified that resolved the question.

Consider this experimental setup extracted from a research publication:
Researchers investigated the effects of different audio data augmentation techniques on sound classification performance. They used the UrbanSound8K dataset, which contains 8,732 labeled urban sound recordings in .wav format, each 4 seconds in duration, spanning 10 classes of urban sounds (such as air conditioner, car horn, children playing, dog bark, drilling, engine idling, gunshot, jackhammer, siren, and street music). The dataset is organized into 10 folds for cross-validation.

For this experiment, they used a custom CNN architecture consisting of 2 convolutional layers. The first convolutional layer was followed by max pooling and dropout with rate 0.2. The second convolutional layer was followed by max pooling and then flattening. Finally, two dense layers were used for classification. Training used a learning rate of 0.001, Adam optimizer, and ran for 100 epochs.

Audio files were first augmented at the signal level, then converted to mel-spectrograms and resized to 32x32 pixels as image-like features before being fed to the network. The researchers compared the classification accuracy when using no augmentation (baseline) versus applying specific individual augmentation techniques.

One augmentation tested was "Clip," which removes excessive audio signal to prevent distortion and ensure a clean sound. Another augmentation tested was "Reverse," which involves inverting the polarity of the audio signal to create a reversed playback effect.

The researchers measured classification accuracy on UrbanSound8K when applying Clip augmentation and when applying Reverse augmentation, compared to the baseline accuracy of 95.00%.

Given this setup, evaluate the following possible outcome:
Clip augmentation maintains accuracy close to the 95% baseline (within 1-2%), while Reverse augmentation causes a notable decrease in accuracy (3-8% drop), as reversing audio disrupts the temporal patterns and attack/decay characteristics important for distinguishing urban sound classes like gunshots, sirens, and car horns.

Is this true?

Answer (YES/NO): NO